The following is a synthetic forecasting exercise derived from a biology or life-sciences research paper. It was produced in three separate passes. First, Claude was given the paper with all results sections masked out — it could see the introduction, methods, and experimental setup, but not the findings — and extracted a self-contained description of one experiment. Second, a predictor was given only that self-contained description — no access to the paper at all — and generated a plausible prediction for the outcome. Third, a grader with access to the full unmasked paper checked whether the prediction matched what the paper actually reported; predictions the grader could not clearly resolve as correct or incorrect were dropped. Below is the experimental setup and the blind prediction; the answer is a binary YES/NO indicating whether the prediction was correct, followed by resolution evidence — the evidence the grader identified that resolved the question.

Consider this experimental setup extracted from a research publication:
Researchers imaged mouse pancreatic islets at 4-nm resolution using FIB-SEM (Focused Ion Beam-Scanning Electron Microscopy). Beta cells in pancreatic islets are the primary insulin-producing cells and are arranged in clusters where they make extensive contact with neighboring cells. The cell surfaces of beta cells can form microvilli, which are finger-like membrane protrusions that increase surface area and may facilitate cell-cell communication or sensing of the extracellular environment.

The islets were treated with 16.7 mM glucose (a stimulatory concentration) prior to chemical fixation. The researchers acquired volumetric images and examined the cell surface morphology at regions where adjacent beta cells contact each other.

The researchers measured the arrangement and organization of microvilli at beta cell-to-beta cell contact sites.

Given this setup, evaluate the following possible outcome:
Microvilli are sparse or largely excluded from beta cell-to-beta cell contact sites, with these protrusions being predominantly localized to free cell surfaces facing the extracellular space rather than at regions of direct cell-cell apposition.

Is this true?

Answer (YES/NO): NO